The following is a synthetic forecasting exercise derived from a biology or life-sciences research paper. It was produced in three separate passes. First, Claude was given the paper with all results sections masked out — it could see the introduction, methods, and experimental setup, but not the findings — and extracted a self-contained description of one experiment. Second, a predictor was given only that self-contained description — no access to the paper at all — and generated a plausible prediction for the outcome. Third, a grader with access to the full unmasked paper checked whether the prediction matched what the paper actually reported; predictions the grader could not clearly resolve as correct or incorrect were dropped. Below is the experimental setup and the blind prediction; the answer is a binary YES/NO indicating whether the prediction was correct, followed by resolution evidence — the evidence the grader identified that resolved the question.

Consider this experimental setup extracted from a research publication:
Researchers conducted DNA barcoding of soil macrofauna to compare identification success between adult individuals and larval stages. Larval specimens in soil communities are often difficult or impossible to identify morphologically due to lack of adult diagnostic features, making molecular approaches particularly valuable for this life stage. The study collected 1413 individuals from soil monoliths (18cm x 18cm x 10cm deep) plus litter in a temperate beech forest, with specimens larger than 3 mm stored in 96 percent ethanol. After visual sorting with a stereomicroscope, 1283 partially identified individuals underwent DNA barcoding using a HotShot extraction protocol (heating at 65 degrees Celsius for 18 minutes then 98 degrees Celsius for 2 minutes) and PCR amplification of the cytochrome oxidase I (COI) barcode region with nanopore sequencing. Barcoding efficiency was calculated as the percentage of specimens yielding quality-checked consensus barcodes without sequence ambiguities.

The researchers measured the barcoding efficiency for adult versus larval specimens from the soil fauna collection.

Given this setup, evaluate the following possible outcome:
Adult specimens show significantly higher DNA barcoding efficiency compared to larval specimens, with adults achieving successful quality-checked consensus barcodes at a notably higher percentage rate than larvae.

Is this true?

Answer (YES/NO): NO